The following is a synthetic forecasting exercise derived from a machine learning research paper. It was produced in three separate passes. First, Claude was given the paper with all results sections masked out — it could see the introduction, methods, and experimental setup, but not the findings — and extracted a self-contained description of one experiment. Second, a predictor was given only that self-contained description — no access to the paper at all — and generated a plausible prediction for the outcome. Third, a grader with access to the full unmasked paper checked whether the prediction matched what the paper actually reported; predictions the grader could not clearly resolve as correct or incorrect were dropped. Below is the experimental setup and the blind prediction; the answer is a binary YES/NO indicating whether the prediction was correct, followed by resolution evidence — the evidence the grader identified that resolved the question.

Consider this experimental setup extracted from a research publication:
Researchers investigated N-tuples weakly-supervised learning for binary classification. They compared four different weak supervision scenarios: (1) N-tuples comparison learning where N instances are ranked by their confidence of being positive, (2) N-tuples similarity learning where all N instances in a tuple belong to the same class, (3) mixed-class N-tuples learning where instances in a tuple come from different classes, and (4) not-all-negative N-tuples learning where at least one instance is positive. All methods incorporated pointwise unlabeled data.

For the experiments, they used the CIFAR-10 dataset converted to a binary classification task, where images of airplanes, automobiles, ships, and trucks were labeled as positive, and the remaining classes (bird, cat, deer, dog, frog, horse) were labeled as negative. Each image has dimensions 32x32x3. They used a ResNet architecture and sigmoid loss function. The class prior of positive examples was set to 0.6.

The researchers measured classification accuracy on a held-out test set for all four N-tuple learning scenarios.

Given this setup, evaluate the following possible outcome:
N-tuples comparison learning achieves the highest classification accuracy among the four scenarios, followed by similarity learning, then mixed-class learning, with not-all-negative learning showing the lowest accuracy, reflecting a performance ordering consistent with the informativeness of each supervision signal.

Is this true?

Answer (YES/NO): NO